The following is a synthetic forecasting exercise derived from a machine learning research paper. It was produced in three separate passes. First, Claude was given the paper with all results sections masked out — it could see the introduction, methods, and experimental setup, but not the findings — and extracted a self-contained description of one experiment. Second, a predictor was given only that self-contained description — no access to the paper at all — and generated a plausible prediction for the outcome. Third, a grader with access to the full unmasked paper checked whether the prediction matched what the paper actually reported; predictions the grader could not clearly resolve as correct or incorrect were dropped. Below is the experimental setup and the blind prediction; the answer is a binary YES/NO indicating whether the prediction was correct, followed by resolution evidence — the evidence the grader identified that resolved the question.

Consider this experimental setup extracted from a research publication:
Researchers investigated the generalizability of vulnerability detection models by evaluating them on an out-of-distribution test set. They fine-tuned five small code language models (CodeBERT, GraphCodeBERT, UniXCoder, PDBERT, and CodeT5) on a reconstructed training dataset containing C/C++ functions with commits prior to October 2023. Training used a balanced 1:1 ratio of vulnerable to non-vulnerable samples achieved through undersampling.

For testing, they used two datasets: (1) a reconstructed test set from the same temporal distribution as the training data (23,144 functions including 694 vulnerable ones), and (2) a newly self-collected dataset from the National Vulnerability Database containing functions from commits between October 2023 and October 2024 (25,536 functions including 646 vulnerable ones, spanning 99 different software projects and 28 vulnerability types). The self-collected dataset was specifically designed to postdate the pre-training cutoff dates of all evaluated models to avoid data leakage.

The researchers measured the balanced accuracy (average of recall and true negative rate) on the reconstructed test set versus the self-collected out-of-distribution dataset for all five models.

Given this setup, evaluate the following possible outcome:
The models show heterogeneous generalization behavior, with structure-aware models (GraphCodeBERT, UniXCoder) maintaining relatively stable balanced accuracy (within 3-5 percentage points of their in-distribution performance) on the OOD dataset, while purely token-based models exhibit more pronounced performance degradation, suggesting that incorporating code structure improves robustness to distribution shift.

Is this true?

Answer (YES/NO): NO